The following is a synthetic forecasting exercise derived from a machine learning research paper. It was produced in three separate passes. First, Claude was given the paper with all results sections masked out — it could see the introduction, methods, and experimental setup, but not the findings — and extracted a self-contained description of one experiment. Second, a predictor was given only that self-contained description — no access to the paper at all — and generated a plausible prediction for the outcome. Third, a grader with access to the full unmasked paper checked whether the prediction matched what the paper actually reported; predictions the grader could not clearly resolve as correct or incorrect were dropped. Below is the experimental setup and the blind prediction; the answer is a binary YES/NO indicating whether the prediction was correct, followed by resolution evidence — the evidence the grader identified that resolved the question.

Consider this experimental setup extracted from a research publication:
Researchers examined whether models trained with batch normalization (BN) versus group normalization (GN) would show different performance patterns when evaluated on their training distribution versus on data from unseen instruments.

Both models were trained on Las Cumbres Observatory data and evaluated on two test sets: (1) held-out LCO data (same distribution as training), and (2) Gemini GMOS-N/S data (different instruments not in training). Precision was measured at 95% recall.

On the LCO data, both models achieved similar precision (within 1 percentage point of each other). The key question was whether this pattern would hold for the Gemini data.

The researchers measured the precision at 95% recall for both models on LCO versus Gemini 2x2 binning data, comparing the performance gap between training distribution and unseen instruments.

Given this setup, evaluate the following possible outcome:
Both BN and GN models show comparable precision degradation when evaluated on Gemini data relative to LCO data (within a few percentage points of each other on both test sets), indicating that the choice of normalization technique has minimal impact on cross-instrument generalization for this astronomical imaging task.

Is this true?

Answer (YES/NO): NO